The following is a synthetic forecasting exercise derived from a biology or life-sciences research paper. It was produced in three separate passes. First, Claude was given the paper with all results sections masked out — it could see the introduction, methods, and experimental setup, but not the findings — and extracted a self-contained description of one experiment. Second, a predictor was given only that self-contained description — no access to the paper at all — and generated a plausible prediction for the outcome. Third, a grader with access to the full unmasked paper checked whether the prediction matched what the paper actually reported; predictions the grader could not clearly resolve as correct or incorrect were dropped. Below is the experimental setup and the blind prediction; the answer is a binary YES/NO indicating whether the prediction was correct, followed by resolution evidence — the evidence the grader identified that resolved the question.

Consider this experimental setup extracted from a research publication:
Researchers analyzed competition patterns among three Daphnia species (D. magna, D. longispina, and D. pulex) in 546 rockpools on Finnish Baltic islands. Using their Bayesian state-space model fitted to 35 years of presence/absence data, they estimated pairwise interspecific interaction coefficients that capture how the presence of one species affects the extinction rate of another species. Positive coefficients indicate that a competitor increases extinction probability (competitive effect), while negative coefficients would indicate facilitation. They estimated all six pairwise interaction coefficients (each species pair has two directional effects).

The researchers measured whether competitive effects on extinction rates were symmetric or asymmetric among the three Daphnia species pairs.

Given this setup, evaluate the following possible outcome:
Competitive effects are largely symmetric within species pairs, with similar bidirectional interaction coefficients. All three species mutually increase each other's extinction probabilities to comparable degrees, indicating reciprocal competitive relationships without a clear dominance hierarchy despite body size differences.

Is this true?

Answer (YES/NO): NO